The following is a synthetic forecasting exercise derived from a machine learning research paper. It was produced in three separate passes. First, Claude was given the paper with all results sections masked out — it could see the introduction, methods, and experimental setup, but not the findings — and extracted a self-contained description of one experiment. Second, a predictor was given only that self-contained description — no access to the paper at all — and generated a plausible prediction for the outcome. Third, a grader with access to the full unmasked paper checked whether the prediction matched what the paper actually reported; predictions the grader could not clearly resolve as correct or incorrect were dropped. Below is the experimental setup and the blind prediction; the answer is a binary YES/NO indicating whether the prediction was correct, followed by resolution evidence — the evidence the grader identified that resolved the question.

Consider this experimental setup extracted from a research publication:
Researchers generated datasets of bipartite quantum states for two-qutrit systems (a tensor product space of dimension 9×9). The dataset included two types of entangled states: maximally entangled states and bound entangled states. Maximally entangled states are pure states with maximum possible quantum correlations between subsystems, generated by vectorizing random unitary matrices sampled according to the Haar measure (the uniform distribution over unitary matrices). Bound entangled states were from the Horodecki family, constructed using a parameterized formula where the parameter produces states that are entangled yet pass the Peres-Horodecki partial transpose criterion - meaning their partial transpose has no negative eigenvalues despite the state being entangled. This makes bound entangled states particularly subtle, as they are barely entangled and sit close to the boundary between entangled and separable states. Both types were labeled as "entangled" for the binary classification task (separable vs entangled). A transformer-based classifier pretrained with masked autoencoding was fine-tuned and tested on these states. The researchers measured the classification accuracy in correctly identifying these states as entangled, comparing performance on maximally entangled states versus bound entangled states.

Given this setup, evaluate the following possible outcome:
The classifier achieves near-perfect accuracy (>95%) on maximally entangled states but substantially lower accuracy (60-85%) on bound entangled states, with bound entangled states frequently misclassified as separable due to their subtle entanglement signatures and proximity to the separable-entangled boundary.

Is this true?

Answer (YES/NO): NO